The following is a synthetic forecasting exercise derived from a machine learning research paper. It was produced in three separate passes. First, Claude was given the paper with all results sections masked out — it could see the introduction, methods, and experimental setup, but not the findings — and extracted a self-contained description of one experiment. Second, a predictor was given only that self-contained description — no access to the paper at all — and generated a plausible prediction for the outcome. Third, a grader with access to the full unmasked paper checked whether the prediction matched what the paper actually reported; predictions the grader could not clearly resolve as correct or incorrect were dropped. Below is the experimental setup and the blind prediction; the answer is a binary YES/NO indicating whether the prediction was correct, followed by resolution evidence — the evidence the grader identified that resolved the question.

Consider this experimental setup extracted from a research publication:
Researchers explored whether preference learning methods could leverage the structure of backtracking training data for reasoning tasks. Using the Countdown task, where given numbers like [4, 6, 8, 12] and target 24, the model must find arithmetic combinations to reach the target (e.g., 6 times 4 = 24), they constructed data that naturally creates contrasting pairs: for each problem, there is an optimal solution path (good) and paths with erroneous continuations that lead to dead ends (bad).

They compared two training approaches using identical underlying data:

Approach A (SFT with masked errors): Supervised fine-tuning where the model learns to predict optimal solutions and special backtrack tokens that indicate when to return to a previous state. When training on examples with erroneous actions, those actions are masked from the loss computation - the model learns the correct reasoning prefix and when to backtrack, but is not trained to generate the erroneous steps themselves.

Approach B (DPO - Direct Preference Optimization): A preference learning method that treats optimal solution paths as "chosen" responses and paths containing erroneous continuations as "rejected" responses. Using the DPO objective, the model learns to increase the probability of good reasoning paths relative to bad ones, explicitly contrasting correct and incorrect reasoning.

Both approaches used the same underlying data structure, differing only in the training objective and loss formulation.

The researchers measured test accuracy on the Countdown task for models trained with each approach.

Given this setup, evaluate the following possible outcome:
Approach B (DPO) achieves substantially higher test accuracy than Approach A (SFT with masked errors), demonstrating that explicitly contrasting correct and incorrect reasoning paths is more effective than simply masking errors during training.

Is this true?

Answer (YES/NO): NO